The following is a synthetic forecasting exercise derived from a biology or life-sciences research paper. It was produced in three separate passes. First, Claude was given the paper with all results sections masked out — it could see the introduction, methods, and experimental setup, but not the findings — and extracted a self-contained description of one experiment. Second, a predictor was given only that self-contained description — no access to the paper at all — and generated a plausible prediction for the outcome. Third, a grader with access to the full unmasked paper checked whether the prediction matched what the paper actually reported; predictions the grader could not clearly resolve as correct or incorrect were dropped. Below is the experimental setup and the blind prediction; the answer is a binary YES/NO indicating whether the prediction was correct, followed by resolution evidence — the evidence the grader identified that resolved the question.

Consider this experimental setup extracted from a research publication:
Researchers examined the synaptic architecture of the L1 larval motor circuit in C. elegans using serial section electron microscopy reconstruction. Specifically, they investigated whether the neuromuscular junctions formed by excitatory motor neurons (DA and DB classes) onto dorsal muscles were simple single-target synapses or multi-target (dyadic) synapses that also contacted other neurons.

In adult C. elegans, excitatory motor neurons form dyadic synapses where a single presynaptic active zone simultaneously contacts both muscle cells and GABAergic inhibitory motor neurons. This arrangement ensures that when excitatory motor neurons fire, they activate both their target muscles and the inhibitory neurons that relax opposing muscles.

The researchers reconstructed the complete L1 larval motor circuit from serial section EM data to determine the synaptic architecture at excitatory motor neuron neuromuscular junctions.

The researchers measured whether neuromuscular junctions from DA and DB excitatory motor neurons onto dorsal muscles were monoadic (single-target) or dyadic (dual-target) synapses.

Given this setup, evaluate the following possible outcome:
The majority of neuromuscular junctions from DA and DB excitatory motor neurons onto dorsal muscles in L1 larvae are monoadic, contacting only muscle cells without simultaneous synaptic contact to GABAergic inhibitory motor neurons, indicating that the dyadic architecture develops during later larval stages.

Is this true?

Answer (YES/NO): NO